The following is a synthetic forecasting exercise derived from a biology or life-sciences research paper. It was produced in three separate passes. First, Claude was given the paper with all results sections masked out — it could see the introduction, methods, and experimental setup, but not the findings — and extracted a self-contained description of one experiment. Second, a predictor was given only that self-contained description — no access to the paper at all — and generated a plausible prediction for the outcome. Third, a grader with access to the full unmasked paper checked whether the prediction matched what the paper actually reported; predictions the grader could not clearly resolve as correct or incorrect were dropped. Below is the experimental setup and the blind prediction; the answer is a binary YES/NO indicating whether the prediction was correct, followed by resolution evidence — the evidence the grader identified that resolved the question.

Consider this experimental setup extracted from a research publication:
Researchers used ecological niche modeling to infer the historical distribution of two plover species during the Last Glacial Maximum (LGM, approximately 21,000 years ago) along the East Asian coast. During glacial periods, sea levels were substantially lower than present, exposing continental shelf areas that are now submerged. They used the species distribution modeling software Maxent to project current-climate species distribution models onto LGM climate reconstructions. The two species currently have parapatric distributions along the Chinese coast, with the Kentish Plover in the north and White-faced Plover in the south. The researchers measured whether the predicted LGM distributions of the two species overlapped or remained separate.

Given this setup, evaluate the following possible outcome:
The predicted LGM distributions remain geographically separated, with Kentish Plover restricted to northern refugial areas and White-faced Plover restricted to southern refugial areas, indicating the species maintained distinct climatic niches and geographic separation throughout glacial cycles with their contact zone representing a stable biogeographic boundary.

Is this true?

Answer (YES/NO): NO